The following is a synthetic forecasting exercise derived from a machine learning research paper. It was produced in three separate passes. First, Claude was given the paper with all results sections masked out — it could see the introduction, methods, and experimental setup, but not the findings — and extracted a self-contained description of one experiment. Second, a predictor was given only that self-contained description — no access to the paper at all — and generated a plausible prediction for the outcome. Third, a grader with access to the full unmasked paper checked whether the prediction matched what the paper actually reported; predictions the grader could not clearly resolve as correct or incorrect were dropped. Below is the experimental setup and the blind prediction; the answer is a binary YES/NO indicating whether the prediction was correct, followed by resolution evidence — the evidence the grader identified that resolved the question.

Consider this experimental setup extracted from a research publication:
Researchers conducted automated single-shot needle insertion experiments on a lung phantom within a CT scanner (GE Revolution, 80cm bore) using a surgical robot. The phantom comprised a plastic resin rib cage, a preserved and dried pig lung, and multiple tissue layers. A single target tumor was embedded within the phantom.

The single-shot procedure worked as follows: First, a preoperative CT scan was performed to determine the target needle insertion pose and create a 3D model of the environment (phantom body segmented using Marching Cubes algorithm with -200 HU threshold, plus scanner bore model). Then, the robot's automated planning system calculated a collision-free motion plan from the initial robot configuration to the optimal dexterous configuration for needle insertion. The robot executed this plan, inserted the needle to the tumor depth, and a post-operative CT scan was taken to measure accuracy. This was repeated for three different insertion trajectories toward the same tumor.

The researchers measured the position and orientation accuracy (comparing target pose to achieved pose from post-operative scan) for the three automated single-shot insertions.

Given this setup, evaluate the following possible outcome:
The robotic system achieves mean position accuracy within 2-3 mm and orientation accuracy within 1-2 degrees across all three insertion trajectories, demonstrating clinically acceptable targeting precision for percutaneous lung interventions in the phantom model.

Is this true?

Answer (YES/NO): NO